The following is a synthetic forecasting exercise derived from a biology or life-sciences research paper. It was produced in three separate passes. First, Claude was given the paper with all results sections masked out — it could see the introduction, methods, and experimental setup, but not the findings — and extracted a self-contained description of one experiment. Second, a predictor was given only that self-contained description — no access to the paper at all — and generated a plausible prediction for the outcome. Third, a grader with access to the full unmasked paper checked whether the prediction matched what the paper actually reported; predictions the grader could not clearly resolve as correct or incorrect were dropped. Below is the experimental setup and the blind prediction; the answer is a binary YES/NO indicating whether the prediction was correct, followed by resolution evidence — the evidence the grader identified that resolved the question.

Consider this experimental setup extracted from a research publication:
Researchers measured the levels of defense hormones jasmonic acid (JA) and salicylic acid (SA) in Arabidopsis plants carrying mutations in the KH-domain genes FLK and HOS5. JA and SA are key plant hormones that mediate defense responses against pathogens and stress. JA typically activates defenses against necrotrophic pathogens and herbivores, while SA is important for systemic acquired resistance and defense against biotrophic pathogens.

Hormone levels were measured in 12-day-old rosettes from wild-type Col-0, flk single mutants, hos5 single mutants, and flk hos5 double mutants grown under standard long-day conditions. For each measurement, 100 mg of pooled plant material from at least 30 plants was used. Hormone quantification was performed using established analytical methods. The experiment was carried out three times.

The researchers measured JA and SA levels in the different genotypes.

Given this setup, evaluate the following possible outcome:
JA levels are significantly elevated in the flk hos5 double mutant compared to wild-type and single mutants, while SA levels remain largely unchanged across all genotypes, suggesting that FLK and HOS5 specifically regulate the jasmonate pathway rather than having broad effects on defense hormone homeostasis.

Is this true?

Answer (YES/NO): NO